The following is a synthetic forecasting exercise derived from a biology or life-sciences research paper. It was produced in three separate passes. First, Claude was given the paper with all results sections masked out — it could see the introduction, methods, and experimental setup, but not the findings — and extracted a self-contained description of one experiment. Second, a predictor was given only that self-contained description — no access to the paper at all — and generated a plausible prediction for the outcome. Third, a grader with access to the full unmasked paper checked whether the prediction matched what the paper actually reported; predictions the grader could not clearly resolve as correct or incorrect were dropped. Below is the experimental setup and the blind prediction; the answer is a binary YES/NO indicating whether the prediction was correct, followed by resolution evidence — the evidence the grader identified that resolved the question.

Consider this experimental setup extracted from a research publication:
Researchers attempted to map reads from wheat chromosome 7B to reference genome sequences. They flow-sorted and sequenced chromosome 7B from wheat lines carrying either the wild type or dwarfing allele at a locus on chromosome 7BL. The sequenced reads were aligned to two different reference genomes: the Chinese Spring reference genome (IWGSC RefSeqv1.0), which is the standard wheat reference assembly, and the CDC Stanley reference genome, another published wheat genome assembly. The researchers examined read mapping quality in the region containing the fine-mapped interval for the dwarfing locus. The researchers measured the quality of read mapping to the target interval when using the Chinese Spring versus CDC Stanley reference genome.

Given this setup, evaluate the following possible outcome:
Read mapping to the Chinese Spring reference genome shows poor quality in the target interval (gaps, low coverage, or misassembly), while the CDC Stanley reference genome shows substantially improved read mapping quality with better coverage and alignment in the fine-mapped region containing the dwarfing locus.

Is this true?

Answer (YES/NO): YES